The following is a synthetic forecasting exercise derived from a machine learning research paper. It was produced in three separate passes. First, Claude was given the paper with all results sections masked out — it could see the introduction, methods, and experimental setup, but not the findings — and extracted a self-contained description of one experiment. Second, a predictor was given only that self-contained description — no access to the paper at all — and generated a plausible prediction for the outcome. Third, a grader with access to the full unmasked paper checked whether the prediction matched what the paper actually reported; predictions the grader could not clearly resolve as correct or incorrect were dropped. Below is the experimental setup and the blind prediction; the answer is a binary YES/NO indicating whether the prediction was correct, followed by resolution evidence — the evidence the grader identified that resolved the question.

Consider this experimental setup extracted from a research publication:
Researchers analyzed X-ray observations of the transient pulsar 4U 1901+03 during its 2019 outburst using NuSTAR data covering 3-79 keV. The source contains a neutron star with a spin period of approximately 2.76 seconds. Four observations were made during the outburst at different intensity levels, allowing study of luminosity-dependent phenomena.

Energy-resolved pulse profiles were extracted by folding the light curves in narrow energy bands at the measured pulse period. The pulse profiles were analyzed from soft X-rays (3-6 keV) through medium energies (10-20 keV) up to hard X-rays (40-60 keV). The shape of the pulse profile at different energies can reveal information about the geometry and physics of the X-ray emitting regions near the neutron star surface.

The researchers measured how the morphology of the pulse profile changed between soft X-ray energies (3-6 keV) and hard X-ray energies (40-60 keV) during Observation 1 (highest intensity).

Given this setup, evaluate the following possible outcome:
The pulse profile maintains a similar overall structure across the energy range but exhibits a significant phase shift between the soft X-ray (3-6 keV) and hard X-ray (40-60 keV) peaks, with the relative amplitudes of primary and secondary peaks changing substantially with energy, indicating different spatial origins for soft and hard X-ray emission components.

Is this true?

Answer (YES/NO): NO